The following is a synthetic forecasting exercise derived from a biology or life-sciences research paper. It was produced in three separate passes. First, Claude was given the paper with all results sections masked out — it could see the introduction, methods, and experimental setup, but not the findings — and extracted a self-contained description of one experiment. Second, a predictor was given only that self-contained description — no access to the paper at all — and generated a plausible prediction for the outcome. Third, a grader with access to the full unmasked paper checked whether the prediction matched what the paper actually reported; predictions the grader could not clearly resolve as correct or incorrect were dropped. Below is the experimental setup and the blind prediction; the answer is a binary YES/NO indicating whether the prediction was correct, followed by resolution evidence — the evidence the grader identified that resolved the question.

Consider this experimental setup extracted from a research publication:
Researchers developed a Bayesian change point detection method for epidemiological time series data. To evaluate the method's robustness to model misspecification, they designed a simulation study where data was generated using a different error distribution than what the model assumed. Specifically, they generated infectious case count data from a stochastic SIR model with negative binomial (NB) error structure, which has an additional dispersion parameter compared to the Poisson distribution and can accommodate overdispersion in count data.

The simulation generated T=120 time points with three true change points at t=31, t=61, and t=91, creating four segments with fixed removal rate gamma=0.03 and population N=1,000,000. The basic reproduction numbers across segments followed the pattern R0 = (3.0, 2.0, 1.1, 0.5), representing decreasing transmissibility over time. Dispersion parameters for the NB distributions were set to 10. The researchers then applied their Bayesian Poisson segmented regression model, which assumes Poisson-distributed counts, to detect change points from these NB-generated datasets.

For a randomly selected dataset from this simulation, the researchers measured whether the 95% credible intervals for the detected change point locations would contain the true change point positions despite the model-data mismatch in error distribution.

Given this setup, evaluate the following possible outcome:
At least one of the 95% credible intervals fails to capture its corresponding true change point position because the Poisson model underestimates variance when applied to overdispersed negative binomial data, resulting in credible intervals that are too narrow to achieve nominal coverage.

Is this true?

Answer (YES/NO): NO